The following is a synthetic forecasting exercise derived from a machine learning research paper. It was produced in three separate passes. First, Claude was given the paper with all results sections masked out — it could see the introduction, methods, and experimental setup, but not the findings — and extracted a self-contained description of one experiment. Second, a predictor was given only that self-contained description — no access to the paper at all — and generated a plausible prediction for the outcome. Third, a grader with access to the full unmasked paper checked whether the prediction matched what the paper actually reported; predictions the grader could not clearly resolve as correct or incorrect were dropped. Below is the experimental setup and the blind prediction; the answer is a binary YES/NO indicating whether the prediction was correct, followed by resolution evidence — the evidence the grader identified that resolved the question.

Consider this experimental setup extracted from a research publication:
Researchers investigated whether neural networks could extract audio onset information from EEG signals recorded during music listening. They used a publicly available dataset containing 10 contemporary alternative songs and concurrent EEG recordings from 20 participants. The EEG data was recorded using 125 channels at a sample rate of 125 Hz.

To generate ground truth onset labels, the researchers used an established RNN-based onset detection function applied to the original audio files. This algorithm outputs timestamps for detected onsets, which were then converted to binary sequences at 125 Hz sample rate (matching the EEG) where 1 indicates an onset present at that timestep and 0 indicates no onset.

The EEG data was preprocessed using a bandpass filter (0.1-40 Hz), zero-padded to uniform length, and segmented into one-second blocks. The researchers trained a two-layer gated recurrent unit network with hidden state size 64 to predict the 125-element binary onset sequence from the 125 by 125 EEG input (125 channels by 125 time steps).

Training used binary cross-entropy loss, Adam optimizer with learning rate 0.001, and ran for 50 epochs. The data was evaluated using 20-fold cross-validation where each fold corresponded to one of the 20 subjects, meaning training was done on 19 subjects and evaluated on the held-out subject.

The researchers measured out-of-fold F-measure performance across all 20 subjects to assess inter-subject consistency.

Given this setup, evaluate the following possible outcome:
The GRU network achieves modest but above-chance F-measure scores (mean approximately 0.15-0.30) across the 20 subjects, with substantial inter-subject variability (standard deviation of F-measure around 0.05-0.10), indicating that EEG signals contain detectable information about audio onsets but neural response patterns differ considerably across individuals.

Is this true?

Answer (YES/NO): NO